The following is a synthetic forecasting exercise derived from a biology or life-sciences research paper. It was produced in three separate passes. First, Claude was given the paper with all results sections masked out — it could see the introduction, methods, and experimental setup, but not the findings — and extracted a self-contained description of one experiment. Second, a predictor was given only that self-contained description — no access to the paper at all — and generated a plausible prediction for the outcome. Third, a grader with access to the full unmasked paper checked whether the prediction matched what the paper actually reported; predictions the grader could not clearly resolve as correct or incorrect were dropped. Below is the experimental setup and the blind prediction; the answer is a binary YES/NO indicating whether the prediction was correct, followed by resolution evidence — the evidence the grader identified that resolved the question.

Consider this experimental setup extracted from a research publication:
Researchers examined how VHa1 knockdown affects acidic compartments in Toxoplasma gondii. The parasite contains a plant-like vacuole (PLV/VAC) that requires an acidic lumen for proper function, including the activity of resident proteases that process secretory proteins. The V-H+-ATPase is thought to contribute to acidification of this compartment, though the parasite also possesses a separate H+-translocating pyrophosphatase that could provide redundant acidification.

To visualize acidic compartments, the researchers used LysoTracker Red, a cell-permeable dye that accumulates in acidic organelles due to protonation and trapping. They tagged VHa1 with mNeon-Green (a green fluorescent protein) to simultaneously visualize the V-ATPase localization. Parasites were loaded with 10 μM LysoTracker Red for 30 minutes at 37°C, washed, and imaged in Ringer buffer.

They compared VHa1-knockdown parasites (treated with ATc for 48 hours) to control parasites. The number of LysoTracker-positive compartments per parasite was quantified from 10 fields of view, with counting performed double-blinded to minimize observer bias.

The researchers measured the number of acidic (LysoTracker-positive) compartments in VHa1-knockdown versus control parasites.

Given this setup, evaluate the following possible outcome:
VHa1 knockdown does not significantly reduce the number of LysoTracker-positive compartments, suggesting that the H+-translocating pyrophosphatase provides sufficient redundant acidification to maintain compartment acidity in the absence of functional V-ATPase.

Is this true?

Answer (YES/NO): NO